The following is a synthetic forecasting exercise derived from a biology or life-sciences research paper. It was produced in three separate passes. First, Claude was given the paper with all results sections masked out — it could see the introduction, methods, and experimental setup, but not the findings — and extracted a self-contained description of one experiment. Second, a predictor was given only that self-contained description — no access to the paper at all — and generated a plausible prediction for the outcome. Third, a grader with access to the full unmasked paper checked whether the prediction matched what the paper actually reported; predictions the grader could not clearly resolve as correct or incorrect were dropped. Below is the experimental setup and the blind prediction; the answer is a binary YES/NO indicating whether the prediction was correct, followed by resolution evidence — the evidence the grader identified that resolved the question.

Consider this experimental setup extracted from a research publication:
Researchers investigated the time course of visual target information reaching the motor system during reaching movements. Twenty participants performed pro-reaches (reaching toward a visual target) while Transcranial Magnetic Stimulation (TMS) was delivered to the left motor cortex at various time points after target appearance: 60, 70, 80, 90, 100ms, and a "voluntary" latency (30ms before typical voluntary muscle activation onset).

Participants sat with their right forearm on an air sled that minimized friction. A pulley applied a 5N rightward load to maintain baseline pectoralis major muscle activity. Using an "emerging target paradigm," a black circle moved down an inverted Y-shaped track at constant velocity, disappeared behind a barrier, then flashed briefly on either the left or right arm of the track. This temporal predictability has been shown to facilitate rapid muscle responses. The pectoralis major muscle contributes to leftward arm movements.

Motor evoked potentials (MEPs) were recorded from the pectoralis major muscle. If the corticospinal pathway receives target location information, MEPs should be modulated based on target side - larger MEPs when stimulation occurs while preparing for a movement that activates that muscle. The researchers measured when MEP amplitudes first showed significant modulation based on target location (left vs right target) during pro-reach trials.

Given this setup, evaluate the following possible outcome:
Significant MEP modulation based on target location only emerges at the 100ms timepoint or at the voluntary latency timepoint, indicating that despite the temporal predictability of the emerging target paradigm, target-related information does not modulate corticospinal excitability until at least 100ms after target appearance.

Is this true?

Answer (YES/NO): NO